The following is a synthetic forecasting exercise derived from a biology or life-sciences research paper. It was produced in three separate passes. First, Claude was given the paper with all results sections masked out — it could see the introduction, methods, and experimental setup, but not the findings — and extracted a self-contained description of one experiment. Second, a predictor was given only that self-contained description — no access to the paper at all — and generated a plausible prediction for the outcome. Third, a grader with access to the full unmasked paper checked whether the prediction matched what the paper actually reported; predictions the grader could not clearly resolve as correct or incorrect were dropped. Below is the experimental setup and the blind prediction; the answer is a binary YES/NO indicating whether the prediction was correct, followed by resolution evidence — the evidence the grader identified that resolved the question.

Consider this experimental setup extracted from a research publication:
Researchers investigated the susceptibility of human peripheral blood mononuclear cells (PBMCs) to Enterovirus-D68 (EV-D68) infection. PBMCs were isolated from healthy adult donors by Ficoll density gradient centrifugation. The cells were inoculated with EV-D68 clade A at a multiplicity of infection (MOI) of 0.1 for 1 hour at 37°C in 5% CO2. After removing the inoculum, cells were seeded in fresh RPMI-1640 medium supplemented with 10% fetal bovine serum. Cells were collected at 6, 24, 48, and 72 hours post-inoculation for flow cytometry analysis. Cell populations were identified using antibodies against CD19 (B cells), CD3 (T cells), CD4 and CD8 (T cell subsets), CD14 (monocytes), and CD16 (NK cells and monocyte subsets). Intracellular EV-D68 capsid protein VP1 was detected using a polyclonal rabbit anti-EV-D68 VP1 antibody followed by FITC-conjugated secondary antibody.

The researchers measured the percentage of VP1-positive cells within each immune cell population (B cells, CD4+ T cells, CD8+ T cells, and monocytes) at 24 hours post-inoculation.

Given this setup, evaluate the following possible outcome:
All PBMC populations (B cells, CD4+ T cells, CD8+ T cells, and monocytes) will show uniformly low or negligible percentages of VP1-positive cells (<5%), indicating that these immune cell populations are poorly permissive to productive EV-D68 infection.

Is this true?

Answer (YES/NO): NO